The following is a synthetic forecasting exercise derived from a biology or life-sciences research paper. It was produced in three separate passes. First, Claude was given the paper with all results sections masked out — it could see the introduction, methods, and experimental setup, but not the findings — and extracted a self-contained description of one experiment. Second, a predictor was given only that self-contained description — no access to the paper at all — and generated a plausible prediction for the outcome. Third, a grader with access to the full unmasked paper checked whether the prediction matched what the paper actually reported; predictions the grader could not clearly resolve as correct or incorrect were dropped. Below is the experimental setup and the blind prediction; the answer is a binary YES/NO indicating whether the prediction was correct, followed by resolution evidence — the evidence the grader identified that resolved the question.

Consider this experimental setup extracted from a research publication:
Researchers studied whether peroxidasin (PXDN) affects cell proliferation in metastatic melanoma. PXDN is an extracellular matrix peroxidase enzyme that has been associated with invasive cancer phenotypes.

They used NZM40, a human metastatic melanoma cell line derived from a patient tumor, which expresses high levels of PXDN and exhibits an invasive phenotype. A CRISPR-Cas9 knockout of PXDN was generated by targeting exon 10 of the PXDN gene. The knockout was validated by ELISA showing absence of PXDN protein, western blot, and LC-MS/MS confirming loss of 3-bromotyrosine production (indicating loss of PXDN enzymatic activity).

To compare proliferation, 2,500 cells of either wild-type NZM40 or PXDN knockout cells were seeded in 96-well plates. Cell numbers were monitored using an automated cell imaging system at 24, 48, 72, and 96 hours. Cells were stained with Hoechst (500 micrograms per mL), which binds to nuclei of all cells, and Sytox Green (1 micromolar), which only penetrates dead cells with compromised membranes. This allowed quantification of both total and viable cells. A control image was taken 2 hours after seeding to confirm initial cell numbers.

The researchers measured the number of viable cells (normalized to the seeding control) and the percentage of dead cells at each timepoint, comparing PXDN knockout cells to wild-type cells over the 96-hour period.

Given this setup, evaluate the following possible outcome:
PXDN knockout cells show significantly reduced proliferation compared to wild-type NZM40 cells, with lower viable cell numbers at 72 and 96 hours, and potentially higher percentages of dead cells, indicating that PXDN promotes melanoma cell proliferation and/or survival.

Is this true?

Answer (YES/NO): NO